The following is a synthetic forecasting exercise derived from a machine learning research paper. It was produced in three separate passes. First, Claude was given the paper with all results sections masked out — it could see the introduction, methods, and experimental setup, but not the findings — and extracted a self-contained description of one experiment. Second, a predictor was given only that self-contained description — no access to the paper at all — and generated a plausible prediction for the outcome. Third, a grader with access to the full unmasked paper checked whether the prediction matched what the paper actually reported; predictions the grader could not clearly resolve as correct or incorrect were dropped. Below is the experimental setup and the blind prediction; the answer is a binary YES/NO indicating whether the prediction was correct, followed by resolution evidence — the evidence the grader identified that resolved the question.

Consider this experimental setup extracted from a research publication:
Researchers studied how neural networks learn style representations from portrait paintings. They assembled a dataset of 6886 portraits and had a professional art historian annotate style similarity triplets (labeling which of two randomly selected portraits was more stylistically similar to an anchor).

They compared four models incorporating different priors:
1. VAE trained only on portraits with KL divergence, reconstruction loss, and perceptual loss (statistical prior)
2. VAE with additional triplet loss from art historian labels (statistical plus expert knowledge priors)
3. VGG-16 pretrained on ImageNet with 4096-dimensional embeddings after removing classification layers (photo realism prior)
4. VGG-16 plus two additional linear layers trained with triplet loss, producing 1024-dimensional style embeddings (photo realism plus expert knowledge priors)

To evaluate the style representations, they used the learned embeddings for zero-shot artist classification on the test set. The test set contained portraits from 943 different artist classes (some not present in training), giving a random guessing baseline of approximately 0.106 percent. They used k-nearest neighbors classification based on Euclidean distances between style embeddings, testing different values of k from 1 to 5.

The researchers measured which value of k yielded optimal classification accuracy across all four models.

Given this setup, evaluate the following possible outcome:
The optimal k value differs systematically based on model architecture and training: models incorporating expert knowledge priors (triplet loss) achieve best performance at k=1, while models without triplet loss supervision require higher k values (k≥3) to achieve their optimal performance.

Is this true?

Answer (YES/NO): NO